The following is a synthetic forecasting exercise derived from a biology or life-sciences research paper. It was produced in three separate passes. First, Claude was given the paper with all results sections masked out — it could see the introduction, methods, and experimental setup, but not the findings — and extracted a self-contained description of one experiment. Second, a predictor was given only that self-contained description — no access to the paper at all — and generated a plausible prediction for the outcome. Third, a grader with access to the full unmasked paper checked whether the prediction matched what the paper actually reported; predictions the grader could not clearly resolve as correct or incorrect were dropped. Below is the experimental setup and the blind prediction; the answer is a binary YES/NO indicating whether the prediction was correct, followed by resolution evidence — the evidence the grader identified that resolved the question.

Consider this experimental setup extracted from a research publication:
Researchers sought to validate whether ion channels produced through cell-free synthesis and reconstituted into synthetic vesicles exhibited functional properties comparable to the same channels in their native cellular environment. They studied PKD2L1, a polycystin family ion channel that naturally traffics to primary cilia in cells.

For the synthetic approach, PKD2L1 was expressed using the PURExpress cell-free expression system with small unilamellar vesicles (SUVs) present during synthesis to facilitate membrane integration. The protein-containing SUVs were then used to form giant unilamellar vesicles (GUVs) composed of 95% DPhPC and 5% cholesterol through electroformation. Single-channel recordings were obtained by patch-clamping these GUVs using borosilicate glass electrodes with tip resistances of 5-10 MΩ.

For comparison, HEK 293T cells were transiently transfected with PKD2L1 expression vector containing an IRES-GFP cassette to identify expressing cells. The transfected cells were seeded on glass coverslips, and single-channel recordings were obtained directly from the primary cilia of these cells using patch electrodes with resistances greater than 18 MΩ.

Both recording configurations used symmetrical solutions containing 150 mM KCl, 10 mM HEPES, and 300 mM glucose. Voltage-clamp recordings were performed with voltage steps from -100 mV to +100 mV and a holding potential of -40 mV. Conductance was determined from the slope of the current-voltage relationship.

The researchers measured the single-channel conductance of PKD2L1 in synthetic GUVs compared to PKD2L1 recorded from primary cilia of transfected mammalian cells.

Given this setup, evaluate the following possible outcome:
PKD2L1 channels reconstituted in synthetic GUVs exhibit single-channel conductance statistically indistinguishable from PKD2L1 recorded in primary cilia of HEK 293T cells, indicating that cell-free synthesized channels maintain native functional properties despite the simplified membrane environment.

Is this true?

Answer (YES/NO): NO